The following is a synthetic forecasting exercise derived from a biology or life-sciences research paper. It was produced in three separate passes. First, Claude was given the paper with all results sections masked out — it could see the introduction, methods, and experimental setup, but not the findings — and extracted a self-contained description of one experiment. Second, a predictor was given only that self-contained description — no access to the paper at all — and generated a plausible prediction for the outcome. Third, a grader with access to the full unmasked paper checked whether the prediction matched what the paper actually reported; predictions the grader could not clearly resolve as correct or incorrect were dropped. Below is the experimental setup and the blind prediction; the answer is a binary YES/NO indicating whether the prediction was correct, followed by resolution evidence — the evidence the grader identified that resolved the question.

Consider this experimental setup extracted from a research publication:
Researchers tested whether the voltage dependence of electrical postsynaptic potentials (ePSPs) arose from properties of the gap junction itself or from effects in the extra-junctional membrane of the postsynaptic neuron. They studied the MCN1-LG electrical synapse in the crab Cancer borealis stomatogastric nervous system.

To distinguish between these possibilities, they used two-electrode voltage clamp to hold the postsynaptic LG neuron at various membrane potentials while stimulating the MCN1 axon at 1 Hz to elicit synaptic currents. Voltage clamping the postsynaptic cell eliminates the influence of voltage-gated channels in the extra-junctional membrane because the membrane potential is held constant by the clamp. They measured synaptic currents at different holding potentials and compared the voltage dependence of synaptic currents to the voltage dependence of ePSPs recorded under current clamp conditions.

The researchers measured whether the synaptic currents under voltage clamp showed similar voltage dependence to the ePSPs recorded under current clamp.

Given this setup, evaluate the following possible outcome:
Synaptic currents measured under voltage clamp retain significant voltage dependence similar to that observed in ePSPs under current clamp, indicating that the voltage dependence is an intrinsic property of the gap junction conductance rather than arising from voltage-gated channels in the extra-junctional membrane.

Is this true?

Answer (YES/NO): YES